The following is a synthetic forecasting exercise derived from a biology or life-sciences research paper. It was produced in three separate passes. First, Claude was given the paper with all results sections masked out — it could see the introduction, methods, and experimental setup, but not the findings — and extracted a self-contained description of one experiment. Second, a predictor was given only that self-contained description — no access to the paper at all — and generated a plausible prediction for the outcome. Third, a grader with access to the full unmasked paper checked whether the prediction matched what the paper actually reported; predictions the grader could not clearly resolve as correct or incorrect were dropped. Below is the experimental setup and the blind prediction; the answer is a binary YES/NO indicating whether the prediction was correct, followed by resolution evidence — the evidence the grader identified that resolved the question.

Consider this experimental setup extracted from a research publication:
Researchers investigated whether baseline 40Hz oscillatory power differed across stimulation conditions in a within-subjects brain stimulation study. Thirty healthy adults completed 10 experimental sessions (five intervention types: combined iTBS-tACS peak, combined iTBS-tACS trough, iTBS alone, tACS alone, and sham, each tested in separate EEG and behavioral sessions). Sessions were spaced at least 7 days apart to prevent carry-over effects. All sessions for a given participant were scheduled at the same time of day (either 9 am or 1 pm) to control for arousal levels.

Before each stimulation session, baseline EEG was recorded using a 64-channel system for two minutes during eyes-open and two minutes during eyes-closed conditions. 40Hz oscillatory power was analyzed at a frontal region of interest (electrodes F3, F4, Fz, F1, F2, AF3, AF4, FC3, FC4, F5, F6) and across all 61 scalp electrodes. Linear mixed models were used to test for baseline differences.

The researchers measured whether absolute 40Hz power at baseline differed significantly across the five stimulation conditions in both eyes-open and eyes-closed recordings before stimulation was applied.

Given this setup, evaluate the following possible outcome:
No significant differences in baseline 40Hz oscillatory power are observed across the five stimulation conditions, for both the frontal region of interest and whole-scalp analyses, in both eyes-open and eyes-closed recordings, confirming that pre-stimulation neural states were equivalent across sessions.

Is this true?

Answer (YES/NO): YES